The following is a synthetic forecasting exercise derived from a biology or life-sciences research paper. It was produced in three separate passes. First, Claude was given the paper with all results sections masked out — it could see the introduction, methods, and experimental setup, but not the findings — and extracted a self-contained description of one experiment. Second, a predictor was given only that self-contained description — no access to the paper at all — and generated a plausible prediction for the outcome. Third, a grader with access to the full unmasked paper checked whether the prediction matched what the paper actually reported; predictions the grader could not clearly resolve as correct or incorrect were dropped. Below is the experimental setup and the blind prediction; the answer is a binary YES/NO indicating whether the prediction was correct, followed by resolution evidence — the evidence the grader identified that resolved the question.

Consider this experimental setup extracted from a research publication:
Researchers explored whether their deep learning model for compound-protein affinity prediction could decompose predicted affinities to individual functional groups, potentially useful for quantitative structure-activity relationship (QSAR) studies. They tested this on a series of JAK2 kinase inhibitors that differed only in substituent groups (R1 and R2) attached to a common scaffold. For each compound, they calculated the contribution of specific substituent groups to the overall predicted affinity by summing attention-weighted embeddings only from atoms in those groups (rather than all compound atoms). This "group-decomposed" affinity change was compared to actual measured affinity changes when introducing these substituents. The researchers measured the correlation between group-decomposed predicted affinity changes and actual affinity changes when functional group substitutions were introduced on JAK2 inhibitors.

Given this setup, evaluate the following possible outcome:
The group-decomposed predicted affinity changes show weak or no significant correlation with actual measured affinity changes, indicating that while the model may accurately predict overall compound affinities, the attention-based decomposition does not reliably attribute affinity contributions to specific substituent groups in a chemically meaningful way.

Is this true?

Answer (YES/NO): NO